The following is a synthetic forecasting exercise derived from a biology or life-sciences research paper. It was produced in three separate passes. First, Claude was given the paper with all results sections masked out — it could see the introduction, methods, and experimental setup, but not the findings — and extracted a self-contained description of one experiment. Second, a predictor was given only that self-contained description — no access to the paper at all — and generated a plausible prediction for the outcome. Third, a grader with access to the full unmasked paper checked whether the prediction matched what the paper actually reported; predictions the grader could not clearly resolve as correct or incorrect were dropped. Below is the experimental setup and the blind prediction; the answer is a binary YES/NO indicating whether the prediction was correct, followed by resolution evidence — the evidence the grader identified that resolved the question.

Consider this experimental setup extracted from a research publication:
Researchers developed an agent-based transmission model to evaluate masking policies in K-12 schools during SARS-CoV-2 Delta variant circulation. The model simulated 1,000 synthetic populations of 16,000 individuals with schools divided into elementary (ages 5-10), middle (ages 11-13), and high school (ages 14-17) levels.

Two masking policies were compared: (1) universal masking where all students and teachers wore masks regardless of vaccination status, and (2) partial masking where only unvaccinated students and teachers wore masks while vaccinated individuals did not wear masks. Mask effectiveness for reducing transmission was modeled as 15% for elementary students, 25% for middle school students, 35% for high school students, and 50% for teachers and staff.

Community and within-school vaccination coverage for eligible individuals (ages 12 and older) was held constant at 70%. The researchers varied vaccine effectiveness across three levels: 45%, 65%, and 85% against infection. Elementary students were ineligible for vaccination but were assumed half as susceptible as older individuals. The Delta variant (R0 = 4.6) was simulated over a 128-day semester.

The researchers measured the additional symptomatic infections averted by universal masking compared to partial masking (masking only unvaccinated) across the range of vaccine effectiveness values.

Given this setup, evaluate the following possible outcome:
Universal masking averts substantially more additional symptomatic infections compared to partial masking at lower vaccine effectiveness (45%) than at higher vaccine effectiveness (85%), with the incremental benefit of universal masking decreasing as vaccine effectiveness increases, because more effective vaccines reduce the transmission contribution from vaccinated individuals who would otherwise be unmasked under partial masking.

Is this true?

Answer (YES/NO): YES